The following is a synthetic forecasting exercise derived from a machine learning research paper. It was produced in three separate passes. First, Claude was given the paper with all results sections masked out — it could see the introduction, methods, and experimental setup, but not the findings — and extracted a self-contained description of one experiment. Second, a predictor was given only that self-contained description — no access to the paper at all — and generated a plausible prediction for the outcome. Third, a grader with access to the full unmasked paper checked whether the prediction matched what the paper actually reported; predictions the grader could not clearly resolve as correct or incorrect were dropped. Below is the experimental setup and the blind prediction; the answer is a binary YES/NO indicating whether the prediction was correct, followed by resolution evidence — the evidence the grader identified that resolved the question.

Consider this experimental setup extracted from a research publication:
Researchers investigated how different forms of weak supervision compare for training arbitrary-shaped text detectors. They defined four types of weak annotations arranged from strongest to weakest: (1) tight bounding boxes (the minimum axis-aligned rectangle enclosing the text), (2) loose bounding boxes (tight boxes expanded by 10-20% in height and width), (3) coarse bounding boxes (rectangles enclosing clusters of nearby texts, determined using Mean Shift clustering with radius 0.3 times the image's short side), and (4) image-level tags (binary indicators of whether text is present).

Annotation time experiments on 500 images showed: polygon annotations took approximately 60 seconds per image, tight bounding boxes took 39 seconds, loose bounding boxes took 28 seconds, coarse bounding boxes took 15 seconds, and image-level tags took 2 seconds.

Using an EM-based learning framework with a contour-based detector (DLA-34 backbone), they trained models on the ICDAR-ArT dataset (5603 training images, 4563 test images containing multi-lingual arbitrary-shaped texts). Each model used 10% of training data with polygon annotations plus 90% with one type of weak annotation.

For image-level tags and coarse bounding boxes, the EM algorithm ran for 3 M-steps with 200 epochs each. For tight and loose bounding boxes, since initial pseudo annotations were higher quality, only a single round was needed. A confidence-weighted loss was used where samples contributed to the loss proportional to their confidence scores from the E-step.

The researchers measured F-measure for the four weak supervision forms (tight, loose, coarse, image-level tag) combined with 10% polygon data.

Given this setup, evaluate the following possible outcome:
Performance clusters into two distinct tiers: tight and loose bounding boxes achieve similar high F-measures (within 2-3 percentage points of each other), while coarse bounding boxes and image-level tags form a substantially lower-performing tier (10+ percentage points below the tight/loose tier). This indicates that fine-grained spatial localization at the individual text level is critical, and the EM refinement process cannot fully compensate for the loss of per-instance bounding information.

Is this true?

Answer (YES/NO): NO